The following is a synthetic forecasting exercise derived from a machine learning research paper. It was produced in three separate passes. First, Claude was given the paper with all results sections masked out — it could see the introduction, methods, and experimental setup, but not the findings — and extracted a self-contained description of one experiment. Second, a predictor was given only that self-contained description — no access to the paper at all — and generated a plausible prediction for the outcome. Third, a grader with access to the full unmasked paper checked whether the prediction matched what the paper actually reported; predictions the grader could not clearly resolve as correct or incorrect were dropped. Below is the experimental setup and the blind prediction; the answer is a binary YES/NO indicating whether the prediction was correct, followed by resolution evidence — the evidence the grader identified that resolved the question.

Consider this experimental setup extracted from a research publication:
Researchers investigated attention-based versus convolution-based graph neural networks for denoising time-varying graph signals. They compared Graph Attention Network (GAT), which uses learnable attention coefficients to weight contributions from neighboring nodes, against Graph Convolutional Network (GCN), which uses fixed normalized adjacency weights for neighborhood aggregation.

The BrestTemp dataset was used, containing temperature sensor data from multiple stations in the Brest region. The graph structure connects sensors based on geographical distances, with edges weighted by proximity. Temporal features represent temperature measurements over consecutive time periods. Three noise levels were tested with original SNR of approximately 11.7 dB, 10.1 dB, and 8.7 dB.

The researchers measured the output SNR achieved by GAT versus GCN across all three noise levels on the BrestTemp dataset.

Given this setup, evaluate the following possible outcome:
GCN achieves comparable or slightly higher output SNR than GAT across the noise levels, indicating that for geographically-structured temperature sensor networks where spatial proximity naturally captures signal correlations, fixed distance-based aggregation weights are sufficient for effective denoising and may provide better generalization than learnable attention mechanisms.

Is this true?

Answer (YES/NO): NO